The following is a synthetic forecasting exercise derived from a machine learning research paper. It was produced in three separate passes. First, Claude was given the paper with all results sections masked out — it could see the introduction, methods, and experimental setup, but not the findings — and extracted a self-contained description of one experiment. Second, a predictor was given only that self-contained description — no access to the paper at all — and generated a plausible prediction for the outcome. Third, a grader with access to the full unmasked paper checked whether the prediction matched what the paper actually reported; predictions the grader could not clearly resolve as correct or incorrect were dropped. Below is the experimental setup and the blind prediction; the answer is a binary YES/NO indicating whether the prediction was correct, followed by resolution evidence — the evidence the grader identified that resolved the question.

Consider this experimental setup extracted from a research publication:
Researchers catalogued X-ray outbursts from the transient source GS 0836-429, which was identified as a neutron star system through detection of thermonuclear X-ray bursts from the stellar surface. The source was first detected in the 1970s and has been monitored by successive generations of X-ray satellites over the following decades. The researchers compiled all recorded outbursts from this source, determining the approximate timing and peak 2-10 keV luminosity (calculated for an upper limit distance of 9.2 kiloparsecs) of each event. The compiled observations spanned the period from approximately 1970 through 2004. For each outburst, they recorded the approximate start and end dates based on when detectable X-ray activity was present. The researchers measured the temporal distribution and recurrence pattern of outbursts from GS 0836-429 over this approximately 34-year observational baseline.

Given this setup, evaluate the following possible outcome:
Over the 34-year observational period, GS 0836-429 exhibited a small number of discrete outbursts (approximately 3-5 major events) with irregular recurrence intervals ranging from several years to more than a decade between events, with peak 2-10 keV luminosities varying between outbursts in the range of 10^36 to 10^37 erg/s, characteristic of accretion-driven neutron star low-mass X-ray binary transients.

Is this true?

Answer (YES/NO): NO